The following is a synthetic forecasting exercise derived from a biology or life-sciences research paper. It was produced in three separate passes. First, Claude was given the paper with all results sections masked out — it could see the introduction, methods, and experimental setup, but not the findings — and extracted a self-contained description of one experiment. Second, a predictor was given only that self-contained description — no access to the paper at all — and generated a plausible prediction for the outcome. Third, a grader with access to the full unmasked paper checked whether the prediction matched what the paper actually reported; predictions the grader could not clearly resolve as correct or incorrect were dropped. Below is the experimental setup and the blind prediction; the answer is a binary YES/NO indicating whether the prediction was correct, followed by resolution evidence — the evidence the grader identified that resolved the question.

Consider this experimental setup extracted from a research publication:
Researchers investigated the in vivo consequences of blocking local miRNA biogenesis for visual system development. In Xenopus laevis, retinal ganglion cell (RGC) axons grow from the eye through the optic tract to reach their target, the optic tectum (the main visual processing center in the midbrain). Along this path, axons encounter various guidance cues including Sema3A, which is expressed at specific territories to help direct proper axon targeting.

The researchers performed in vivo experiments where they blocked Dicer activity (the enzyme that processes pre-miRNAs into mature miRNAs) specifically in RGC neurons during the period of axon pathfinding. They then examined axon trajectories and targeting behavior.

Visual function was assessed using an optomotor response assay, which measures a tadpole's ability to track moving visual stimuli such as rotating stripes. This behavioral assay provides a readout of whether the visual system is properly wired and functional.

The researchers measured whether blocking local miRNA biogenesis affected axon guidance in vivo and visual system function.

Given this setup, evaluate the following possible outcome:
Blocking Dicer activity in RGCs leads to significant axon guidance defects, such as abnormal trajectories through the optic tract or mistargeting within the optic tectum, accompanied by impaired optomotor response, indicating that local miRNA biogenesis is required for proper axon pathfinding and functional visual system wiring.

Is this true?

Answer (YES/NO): NO